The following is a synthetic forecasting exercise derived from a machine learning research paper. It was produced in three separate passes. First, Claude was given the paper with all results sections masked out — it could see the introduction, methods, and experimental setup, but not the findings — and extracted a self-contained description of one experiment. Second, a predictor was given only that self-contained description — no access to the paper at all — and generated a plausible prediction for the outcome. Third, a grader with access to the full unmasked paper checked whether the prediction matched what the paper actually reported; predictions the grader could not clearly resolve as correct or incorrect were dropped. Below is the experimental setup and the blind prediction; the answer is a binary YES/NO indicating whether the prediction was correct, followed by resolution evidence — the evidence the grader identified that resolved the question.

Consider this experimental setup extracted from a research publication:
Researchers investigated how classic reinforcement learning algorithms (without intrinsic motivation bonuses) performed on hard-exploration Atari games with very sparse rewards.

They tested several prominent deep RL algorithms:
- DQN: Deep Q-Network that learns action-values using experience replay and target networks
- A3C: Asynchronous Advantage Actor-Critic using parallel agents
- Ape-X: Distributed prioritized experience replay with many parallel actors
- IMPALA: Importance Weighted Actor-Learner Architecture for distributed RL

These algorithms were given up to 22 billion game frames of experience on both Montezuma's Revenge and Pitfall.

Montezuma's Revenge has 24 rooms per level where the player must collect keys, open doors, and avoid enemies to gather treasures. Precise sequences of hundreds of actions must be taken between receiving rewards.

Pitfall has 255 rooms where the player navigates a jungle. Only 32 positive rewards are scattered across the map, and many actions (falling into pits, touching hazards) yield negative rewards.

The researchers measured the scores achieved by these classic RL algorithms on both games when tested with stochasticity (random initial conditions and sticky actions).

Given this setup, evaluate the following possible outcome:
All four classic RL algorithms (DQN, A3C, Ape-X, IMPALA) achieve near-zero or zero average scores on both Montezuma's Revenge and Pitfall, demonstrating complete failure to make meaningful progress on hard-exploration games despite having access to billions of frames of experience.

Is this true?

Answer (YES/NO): NO